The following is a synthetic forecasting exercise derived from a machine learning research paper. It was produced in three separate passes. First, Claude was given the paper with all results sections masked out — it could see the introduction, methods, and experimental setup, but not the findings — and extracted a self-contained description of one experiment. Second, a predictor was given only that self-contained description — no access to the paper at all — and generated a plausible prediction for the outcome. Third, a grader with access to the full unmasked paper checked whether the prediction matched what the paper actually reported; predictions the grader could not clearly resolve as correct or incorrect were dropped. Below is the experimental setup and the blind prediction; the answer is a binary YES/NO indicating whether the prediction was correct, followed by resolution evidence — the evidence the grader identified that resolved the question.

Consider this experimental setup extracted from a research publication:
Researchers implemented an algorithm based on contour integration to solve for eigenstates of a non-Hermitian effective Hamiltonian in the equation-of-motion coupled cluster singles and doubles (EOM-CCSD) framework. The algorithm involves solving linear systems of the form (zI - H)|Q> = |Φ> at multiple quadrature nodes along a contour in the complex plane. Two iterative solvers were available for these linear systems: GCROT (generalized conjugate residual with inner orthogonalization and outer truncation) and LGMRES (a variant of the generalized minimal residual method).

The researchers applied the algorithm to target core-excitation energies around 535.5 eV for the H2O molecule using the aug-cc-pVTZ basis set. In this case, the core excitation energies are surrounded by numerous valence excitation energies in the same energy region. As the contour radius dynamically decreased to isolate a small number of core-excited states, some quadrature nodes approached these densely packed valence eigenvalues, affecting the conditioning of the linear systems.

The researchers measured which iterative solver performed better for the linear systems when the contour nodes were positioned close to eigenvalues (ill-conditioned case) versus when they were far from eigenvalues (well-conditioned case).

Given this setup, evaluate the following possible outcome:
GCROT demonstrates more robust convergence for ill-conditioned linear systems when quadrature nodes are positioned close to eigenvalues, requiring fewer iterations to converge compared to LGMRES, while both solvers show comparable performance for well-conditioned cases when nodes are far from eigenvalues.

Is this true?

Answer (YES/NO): NO